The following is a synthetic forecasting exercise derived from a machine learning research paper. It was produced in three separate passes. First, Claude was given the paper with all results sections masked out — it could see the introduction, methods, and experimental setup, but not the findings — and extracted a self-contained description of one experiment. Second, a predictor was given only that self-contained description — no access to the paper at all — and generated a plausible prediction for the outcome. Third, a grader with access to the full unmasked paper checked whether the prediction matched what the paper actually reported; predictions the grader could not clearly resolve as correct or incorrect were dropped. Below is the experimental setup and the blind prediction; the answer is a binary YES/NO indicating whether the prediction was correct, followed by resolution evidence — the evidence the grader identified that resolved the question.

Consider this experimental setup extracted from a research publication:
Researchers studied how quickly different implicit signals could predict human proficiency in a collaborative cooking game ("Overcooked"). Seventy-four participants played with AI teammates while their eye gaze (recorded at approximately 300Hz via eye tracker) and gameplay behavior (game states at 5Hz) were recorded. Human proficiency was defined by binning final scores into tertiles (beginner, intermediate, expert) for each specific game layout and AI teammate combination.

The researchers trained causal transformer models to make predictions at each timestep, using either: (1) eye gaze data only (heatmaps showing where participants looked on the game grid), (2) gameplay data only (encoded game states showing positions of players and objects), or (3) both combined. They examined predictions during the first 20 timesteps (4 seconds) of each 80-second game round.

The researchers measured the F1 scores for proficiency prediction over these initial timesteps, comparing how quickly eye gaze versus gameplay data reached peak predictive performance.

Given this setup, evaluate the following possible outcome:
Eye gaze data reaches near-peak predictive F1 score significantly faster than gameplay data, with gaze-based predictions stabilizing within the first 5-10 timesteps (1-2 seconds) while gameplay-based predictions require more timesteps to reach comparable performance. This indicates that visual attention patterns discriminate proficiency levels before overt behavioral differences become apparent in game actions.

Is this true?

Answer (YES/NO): NO